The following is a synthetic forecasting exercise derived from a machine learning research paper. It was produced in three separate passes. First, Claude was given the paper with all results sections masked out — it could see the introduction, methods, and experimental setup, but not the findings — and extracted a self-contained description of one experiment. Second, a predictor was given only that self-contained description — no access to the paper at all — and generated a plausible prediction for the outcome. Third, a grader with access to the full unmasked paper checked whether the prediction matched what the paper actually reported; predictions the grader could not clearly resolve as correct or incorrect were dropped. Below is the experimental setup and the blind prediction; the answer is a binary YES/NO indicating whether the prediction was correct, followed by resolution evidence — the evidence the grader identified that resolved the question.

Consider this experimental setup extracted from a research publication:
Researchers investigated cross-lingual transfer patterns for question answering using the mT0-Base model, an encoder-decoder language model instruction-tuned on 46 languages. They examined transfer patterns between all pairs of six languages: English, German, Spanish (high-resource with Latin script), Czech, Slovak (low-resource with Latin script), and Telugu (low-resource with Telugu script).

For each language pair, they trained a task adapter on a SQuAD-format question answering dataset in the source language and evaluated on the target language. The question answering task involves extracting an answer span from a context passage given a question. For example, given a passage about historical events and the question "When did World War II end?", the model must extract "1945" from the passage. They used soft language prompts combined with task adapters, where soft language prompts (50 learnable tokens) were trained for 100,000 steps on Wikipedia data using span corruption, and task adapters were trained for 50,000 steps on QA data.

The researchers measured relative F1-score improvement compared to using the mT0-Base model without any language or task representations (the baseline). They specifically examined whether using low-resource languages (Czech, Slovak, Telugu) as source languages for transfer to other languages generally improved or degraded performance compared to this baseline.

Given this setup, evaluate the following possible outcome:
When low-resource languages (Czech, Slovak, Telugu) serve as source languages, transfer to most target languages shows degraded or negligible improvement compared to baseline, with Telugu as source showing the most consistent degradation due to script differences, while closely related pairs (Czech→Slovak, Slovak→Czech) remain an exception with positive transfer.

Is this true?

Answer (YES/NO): NO